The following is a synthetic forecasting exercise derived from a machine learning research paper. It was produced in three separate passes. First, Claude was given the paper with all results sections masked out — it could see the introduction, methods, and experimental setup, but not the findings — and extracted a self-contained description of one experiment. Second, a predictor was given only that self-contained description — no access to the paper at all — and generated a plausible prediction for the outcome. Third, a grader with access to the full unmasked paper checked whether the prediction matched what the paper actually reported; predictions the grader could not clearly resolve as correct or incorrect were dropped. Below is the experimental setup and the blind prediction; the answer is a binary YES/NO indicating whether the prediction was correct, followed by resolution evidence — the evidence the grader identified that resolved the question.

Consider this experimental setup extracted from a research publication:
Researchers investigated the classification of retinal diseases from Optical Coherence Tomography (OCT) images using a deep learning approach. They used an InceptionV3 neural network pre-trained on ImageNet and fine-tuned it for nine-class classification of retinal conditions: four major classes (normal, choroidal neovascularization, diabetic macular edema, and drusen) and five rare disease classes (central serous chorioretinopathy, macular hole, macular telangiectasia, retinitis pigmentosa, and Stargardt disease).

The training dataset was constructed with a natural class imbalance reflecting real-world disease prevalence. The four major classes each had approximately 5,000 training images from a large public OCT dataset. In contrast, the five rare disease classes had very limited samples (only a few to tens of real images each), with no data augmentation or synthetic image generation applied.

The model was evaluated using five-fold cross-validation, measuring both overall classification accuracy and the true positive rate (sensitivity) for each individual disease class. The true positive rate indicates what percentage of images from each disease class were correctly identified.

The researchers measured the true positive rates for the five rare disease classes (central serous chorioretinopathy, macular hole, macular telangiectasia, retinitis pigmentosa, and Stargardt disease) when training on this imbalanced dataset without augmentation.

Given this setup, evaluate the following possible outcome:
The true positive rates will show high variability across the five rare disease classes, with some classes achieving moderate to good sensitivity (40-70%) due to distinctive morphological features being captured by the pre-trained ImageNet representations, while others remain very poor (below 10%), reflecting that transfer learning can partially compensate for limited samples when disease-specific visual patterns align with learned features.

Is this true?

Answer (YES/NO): NO